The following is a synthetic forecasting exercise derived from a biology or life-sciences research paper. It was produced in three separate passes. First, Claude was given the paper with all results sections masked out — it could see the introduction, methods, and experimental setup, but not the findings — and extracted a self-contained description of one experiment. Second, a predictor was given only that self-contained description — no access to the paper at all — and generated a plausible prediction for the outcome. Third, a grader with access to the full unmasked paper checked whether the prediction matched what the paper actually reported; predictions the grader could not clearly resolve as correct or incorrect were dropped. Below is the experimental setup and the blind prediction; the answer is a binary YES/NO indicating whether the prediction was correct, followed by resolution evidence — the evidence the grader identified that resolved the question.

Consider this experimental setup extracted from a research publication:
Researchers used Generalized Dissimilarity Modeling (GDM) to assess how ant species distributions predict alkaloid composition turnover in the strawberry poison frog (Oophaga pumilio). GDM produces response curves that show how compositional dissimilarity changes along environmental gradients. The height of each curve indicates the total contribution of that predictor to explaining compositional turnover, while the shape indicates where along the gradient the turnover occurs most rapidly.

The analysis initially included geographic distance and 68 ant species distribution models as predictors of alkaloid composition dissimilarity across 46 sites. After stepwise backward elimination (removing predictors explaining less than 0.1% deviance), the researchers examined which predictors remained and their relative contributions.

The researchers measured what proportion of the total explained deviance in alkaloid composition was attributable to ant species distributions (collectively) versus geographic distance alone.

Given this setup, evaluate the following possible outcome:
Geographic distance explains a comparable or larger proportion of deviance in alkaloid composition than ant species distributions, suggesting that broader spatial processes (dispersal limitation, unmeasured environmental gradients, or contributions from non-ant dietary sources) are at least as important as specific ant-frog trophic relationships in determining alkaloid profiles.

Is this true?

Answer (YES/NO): NO